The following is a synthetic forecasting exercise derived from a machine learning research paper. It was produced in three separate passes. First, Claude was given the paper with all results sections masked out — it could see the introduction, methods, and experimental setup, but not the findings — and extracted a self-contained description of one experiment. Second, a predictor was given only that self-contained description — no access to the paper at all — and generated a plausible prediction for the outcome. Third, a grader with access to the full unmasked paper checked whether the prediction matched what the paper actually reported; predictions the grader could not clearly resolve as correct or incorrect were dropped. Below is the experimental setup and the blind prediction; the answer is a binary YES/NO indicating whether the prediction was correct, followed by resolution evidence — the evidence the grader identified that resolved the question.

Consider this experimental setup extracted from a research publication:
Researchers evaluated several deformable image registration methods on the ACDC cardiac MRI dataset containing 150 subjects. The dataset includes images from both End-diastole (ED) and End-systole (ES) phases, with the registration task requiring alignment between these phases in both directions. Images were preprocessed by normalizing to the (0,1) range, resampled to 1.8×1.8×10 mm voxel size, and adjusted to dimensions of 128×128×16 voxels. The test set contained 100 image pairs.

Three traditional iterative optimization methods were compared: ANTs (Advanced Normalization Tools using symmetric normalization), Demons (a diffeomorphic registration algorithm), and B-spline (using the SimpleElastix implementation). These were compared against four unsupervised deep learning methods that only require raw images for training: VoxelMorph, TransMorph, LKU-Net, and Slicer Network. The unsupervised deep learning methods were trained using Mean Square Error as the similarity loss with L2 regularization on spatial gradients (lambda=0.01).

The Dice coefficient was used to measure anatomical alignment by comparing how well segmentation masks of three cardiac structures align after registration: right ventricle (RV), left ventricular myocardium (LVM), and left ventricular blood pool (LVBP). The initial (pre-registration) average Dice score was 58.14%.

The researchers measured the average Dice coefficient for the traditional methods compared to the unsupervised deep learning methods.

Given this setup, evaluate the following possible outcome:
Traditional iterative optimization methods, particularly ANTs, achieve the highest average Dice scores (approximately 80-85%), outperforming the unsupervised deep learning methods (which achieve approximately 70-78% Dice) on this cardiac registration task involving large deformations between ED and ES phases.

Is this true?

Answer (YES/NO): NO